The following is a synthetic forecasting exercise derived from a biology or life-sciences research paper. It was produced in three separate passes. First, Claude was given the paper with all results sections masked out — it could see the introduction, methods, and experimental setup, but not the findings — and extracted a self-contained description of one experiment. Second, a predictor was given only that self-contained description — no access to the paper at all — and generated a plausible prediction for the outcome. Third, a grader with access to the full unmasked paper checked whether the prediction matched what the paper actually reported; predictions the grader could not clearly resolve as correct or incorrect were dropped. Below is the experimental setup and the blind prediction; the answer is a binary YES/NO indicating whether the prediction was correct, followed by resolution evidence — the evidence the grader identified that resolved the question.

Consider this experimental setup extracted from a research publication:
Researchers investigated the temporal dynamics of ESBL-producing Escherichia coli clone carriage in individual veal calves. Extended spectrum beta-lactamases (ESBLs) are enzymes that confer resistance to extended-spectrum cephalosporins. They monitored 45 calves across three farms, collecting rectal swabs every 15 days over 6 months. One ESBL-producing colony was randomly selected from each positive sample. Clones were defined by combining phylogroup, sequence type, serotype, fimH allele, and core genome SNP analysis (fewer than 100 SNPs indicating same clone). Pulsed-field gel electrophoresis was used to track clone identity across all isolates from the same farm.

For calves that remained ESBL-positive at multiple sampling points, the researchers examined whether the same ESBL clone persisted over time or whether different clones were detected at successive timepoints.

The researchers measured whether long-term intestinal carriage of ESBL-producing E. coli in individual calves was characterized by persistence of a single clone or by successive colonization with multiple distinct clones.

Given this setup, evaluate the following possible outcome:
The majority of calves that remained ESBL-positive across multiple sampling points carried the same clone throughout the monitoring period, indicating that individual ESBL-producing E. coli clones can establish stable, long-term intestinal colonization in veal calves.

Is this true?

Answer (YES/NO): NO